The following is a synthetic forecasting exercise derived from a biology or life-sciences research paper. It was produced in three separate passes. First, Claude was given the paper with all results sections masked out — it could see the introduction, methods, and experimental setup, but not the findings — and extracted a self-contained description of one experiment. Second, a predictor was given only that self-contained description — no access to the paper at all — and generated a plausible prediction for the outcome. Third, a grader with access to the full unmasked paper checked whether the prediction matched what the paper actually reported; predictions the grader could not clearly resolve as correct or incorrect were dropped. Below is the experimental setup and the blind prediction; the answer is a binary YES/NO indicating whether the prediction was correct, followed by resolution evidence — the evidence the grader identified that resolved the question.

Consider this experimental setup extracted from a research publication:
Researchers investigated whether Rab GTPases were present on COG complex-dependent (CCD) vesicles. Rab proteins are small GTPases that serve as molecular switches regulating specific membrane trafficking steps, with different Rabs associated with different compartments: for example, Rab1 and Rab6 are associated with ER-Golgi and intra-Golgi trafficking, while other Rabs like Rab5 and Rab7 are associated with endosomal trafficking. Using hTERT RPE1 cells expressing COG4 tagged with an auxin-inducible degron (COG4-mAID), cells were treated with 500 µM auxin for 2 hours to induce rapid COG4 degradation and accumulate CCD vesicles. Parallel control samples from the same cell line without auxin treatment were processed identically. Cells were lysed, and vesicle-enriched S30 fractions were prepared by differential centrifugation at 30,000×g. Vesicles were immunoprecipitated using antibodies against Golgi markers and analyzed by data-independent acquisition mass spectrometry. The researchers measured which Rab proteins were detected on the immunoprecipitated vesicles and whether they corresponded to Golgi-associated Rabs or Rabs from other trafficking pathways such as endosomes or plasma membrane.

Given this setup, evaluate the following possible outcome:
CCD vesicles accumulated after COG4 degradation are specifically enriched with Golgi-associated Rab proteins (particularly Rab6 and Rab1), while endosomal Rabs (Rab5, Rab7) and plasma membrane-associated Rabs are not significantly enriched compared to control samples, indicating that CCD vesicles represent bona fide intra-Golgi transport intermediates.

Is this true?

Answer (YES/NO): NO